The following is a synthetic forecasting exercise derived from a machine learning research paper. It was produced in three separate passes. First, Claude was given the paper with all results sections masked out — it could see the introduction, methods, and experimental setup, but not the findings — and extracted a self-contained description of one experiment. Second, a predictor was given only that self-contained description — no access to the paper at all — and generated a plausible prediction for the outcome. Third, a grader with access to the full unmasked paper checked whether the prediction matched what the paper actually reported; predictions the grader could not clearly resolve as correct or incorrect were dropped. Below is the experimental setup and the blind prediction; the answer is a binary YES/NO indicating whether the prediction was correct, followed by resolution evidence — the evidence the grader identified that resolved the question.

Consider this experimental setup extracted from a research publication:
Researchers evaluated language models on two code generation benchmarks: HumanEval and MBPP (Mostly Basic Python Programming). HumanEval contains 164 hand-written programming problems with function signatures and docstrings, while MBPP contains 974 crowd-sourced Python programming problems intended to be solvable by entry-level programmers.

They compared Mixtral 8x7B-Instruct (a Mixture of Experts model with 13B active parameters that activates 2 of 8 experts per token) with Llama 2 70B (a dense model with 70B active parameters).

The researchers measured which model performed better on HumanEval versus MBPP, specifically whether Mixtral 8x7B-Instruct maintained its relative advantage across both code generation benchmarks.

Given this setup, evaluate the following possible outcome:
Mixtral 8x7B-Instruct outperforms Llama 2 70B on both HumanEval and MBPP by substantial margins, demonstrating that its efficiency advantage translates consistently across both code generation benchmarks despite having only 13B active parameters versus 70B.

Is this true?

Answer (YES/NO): NO